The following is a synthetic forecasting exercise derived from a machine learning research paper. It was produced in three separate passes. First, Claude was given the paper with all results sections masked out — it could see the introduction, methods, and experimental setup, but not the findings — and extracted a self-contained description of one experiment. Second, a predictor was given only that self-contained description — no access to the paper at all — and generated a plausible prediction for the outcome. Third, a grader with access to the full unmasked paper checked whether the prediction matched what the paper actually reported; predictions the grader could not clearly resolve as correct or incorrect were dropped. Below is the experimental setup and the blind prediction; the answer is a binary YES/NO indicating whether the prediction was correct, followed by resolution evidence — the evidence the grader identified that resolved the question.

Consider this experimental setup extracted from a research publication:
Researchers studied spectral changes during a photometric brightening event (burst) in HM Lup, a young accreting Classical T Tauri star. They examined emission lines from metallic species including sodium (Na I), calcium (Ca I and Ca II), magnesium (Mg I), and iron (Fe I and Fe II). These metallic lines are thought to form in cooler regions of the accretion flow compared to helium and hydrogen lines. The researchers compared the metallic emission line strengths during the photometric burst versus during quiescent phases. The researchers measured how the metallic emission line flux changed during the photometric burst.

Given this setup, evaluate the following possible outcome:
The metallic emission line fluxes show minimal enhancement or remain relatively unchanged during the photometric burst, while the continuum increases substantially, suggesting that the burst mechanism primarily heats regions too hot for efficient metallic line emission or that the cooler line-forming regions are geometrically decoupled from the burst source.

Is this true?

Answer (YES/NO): NO